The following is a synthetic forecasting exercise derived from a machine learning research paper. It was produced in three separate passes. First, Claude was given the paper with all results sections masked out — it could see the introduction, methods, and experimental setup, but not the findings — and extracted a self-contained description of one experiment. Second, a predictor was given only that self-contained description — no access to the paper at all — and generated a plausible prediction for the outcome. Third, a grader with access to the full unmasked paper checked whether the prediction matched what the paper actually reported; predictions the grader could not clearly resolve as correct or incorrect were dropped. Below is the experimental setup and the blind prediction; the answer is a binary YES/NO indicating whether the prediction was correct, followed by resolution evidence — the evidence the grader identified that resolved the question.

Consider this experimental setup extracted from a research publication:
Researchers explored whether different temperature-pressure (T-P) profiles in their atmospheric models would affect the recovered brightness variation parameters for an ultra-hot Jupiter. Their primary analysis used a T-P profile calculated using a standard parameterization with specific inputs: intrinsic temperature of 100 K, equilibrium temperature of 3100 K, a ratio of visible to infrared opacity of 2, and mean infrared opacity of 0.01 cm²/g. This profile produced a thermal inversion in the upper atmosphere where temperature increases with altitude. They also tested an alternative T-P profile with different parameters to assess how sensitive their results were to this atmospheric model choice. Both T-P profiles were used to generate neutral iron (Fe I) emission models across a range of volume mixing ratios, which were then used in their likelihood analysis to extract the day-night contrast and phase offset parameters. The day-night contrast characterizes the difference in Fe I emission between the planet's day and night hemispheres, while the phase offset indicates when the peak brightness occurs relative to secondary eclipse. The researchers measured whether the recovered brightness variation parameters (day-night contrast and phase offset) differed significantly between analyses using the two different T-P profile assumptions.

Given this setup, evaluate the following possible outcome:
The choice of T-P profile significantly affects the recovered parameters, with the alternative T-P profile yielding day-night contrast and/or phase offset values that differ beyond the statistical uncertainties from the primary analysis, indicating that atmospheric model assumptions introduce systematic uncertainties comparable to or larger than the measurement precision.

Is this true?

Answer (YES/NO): NO